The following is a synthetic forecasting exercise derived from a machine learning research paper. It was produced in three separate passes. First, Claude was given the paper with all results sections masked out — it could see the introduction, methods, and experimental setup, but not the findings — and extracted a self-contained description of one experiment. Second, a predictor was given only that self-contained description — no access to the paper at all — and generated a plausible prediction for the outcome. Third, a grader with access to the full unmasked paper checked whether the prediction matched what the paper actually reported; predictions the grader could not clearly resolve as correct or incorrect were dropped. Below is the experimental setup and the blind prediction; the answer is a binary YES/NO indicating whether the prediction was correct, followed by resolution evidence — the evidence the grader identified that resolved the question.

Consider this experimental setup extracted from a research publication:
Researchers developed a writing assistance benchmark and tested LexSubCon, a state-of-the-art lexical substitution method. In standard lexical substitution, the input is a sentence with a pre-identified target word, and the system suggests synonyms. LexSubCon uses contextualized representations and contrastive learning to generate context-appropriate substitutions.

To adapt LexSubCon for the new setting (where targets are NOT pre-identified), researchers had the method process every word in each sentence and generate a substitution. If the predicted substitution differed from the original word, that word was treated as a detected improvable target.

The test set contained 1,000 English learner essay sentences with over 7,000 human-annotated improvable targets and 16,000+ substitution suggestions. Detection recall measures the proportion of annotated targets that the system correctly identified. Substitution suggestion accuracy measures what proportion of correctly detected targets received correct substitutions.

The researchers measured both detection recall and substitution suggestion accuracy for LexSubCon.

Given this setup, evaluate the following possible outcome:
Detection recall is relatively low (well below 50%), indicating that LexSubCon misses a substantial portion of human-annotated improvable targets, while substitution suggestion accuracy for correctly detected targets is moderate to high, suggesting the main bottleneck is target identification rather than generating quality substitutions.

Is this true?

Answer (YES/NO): NO